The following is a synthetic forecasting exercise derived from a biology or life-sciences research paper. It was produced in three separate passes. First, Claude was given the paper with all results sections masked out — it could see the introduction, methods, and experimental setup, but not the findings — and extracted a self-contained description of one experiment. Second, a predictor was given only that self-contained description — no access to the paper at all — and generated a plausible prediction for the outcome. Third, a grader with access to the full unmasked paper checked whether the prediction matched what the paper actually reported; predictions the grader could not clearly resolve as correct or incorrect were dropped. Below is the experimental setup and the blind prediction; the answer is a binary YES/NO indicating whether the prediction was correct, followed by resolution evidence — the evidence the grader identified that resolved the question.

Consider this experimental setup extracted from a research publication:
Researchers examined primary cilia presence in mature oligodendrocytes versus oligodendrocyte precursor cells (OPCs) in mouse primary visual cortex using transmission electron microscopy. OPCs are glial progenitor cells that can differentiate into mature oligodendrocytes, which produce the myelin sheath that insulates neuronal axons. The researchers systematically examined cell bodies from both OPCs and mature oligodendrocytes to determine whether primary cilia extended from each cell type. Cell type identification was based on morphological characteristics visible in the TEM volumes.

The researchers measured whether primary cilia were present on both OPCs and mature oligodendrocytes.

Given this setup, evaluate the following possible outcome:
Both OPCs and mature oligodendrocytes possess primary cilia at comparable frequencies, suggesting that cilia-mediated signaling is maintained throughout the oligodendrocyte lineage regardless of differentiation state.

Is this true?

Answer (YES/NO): NO